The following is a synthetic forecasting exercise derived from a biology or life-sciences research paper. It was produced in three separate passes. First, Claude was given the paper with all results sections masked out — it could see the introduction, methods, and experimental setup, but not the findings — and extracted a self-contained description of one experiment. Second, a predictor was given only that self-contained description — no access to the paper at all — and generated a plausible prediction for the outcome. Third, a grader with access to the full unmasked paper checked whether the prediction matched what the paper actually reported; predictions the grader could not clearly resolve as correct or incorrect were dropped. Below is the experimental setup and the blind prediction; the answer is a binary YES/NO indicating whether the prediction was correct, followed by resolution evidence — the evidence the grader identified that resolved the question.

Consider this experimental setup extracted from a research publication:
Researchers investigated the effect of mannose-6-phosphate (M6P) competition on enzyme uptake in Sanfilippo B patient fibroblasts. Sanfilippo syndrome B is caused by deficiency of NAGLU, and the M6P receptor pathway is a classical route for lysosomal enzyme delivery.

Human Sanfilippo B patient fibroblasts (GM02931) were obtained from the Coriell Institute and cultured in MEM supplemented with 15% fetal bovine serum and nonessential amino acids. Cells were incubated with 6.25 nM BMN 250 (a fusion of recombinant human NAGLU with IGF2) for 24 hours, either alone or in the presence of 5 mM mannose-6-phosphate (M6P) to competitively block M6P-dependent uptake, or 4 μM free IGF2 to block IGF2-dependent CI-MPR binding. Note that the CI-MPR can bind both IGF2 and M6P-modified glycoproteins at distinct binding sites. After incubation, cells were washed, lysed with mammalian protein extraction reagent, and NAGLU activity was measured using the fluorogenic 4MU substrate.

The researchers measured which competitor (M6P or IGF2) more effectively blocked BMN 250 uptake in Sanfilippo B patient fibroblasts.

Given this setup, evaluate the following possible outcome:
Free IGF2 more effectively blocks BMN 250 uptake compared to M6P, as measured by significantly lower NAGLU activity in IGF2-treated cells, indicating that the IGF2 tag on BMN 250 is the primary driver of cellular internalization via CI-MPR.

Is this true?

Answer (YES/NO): YES